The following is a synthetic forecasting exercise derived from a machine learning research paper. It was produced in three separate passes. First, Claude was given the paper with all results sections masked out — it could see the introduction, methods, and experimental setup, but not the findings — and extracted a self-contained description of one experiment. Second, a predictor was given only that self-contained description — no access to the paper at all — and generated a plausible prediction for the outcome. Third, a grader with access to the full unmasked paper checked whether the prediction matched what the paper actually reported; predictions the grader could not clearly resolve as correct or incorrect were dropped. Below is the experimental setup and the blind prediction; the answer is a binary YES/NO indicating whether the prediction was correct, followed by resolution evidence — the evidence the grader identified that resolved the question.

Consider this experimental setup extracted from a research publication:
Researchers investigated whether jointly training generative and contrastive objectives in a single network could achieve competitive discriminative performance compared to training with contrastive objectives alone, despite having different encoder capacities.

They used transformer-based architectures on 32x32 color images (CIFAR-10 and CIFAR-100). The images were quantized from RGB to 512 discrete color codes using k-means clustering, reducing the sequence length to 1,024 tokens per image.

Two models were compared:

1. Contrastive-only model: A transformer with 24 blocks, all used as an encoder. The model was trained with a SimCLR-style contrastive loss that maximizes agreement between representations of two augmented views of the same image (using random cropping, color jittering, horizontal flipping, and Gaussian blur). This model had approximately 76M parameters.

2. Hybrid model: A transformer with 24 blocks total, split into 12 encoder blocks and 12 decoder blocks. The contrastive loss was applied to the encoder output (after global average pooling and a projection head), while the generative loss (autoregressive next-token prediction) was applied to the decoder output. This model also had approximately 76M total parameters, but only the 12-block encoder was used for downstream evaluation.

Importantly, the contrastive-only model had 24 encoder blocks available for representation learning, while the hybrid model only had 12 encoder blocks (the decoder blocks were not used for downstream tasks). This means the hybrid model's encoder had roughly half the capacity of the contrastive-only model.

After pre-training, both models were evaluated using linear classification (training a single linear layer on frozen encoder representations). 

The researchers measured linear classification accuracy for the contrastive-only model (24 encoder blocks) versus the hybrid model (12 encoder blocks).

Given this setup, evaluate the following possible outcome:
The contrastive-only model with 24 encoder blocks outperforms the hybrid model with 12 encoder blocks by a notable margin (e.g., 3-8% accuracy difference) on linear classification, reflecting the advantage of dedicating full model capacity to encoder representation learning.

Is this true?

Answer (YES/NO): NO